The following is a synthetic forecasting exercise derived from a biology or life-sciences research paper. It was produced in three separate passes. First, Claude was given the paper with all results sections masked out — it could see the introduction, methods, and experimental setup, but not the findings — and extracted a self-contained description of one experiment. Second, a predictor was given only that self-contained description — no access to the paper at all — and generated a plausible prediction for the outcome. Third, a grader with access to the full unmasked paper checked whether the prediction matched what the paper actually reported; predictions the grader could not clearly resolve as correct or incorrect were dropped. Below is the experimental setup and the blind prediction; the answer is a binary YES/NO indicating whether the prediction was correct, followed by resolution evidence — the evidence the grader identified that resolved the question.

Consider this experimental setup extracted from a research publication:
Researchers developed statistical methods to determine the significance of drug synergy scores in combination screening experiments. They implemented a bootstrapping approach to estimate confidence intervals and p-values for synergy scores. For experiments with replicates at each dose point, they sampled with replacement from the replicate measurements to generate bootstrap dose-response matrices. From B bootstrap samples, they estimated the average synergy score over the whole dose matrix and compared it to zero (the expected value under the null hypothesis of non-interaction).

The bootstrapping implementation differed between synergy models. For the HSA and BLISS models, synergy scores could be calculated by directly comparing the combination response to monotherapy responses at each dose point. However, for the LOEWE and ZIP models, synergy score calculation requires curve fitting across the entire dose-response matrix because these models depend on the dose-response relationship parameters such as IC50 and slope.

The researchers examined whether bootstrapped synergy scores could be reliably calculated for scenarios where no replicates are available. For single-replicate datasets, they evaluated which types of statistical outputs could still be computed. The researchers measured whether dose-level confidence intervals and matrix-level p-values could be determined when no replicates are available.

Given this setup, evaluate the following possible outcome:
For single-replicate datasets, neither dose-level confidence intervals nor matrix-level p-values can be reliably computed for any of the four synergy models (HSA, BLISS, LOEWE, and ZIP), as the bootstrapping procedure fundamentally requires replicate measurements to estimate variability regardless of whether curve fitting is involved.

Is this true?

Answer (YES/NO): NO